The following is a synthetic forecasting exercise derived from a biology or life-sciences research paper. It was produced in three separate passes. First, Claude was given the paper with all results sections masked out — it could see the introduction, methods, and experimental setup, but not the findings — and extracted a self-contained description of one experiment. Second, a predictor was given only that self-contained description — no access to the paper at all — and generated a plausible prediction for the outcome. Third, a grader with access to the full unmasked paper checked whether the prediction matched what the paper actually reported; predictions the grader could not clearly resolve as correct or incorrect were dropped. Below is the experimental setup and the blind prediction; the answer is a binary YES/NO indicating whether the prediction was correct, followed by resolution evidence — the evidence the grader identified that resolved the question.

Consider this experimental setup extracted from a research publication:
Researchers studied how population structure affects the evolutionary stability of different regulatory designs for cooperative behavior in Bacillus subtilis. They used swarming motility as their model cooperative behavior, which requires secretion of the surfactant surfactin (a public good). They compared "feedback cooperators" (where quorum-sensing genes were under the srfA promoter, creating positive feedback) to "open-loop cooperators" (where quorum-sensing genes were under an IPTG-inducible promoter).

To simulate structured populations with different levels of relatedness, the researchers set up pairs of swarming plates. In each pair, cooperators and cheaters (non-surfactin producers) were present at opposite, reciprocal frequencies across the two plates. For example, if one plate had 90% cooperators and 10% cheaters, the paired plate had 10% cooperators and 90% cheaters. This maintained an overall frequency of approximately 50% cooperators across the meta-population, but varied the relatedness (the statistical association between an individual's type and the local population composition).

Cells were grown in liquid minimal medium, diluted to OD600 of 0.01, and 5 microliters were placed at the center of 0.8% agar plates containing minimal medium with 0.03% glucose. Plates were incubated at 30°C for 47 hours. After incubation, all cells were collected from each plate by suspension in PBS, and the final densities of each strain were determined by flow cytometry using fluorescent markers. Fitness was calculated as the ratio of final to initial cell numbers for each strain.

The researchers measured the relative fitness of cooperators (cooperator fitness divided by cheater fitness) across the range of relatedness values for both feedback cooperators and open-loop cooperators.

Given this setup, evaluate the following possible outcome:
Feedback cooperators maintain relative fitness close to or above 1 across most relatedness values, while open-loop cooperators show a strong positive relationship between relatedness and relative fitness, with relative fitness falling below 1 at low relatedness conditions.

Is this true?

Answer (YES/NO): NO